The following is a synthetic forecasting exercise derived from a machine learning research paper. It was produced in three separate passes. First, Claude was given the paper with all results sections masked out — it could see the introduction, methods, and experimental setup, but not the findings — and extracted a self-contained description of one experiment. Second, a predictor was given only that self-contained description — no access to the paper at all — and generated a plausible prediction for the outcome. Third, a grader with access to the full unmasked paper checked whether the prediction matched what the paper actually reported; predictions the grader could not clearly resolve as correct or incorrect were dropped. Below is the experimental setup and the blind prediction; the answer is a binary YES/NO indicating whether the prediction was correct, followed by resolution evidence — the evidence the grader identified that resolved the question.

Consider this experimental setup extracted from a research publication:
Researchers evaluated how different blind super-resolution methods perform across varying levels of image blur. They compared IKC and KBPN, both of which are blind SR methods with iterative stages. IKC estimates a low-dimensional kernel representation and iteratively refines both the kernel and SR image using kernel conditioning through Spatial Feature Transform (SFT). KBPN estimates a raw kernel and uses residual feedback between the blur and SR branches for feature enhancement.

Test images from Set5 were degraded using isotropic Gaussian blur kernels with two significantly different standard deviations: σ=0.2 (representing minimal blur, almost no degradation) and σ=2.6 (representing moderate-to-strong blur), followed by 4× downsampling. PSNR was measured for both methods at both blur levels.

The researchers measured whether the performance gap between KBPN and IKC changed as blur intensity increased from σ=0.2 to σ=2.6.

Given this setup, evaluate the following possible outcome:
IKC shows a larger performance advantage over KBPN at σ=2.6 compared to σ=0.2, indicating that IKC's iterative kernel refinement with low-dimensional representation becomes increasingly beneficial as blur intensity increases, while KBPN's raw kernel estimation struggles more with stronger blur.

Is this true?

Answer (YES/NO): NO